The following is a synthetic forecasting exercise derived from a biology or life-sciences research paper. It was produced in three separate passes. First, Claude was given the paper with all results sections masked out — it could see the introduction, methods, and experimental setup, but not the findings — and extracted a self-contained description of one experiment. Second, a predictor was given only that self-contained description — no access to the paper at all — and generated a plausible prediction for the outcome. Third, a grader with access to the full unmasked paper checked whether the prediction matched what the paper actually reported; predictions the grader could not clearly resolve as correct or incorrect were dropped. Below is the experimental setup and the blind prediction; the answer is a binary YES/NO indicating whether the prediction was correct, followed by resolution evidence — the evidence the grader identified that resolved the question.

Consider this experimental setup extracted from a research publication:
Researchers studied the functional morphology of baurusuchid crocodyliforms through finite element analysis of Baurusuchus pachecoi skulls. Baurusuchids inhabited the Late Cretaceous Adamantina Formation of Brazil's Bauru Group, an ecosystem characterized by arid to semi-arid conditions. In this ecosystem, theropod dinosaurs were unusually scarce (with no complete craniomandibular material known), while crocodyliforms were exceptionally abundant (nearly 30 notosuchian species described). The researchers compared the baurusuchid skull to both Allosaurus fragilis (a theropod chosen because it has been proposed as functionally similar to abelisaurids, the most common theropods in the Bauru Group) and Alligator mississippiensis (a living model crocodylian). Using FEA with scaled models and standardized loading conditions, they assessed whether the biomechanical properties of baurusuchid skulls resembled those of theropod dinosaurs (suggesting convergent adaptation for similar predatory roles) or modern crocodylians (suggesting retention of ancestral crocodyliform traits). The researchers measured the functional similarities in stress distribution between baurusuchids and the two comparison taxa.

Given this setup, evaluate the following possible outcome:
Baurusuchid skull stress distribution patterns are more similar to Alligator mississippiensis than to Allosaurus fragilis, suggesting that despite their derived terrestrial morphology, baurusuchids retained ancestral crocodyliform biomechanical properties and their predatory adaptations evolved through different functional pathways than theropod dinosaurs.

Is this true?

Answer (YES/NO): YES